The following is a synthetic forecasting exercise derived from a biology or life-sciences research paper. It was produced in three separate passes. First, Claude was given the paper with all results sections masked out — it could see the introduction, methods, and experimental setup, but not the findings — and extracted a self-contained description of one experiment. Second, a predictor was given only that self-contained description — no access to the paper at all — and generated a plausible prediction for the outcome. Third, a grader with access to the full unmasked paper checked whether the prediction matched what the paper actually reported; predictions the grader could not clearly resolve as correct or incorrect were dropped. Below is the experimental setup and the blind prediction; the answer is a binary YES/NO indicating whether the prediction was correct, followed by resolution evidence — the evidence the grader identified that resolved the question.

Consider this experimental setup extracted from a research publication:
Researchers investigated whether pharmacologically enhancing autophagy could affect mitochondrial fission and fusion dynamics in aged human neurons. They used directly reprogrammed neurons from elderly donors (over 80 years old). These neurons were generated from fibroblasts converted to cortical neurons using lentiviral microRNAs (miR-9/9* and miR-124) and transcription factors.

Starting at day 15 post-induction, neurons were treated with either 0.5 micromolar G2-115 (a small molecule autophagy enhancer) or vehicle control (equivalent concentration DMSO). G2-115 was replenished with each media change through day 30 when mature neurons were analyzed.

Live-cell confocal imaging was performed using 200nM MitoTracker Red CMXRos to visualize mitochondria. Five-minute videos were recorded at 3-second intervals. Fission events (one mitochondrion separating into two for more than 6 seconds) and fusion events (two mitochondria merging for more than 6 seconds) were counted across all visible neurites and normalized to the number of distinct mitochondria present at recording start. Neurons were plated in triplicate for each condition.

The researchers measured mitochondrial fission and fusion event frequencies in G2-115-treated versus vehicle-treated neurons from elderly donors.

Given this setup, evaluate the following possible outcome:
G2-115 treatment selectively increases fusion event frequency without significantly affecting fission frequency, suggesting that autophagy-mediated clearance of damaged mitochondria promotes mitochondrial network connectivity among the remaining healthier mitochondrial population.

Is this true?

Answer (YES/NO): NO